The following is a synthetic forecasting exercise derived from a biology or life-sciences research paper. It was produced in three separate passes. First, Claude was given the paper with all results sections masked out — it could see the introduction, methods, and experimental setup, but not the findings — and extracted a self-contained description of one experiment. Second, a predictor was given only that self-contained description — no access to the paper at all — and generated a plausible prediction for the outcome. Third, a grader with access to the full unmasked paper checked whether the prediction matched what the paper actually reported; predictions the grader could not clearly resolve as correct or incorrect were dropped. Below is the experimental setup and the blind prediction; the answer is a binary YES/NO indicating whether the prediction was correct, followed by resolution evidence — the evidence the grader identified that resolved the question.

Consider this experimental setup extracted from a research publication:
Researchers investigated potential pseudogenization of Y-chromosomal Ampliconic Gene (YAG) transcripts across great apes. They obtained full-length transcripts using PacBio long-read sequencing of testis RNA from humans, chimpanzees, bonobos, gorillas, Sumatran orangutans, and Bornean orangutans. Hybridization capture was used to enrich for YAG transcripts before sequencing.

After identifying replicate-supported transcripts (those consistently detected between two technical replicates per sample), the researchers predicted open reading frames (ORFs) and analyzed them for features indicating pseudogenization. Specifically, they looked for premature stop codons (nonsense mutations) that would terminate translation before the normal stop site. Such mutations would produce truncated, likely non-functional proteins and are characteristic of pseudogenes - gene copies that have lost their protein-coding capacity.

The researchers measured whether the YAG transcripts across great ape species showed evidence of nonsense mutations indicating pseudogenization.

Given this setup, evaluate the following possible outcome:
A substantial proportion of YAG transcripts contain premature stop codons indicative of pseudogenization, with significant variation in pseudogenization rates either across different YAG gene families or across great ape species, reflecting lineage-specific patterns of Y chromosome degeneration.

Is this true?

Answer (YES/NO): YES